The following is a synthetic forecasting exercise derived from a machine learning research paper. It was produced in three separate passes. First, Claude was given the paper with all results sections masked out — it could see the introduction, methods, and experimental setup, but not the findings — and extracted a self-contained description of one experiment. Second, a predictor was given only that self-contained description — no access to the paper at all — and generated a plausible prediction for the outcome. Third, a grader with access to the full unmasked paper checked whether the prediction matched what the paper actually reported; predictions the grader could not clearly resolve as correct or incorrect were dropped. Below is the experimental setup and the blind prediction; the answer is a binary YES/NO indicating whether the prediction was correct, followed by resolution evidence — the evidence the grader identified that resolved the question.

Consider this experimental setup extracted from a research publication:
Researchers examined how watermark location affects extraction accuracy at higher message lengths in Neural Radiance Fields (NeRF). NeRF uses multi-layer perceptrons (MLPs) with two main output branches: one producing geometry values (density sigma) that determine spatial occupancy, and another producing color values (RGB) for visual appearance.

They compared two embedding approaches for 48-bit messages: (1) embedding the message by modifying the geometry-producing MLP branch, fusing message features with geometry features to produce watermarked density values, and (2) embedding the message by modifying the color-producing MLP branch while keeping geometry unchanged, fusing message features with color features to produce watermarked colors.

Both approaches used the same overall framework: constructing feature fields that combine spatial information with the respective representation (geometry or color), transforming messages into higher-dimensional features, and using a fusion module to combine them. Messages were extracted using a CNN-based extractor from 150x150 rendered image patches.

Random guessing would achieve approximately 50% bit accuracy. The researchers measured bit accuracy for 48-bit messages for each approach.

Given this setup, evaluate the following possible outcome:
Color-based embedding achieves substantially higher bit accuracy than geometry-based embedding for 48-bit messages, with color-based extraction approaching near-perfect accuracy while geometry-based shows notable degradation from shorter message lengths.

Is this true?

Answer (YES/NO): NO